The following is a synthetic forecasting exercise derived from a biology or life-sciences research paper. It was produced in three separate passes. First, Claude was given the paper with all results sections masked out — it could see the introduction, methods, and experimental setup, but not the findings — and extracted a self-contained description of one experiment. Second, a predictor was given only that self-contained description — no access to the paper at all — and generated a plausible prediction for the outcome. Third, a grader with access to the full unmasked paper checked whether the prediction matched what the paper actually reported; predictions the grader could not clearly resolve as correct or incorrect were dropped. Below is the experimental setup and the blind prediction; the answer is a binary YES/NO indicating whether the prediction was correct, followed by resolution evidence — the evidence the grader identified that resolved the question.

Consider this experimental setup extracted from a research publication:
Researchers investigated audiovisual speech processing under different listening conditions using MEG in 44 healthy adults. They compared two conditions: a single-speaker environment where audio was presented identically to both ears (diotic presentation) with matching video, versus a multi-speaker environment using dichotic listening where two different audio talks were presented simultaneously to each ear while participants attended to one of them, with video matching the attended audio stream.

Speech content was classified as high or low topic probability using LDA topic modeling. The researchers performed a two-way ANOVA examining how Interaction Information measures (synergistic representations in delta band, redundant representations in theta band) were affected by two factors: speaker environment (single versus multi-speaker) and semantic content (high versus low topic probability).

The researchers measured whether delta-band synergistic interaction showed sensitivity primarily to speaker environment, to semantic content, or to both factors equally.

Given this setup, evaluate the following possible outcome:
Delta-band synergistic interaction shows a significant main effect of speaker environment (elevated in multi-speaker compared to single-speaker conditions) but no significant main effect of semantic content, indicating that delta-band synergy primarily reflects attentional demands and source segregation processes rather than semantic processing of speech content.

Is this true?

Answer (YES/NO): NO